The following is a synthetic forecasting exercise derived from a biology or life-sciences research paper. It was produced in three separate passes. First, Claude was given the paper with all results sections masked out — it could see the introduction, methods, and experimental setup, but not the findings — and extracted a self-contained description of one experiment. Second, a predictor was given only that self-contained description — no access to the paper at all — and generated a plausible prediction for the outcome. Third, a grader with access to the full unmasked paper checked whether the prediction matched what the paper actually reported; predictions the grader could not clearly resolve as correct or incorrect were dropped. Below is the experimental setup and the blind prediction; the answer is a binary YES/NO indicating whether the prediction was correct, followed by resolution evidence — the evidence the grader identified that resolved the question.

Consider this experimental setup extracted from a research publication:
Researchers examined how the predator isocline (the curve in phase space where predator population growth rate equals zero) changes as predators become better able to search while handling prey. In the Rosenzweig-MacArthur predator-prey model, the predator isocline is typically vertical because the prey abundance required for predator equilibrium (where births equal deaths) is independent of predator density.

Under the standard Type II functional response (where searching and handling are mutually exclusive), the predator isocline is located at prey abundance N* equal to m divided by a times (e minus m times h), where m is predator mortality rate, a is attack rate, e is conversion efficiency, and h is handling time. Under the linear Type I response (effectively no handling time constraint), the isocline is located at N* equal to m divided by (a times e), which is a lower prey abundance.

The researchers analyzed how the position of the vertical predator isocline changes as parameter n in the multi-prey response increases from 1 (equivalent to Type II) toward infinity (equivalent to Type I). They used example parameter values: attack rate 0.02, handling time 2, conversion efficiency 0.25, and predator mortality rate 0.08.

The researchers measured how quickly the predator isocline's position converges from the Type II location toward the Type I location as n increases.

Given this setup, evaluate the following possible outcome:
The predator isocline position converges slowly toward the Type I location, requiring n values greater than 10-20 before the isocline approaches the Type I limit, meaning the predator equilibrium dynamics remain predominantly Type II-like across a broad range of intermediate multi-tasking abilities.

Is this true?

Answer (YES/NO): NO